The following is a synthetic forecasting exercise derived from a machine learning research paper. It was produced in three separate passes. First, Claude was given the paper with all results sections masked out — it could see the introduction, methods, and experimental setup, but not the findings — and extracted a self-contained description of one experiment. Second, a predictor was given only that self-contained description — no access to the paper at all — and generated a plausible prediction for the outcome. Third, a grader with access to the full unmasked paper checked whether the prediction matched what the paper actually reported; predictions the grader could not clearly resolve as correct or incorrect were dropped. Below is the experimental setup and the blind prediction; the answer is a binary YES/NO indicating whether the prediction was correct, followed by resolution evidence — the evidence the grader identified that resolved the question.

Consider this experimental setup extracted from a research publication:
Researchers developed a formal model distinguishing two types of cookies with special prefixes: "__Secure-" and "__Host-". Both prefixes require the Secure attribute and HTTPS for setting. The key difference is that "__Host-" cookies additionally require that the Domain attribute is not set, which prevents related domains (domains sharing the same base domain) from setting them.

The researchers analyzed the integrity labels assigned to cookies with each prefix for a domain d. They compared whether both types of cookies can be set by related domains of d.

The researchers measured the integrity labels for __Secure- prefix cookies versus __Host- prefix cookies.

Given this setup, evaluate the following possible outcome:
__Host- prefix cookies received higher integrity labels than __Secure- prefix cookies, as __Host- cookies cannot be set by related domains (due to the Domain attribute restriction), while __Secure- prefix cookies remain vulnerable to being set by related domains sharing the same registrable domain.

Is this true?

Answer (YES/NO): YES